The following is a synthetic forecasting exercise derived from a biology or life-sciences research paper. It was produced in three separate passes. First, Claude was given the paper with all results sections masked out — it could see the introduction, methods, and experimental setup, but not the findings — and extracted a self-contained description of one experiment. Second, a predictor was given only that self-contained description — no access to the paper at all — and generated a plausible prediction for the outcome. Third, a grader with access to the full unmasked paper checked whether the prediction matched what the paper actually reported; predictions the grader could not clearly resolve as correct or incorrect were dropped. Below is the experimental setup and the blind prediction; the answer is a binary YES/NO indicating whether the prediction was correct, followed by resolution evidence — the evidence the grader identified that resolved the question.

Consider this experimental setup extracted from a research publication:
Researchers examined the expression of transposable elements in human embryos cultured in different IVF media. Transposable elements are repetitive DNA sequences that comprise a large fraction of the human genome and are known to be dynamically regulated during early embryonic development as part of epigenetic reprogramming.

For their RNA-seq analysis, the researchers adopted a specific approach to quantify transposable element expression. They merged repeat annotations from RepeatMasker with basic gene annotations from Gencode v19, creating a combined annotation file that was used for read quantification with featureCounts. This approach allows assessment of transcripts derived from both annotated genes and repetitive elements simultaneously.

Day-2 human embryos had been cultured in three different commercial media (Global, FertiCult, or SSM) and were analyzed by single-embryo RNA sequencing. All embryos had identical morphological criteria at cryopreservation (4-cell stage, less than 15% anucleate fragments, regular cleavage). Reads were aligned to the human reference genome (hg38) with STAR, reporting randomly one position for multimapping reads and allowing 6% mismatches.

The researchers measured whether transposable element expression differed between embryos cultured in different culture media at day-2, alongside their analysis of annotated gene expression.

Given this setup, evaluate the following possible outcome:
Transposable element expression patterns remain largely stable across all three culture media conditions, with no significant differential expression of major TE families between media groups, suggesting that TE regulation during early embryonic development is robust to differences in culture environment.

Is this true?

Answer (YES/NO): NO